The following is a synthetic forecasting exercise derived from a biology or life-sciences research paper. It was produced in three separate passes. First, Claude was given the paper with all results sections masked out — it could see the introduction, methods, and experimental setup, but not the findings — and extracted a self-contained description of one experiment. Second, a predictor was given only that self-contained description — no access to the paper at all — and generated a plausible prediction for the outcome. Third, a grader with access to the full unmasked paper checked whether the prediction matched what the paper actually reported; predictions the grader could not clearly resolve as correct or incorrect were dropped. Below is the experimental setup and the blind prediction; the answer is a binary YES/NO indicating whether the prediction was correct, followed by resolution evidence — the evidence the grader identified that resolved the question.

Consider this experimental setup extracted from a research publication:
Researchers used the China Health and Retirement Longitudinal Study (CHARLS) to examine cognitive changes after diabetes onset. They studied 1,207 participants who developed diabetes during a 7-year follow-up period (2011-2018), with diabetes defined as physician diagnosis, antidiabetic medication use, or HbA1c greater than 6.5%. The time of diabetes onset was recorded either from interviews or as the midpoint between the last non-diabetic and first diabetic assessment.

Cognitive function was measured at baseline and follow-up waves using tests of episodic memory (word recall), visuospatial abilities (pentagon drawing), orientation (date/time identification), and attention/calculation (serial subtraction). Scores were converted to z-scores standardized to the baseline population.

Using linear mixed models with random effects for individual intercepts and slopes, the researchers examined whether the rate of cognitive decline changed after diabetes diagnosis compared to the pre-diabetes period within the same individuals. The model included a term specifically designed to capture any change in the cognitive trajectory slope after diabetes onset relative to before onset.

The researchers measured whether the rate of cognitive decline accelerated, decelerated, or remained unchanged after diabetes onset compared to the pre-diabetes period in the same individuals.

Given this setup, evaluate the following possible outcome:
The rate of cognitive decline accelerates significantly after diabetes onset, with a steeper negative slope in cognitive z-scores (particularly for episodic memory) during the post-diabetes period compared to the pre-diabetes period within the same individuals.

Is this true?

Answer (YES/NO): NO